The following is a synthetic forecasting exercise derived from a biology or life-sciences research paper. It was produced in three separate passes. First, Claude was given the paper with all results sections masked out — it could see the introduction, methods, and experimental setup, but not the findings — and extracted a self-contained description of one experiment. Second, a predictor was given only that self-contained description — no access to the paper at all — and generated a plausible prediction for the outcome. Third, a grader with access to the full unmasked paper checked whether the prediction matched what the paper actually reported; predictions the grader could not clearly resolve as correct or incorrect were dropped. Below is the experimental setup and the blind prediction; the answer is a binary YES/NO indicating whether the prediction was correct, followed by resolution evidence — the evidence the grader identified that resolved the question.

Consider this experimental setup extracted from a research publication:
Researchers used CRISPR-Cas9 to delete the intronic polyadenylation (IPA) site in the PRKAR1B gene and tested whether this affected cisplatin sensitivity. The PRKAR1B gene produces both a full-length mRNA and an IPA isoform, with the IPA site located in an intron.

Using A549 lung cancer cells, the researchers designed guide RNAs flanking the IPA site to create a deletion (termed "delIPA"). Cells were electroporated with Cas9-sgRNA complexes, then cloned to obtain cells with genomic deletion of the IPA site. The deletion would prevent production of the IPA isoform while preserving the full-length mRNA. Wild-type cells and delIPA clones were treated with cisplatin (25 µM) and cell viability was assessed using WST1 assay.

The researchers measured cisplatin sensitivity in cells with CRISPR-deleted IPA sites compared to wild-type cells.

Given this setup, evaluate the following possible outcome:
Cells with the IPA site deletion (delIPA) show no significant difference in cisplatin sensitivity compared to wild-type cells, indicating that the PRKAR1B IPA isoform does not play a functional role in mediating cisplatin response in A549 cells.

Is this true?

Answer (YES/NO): NO